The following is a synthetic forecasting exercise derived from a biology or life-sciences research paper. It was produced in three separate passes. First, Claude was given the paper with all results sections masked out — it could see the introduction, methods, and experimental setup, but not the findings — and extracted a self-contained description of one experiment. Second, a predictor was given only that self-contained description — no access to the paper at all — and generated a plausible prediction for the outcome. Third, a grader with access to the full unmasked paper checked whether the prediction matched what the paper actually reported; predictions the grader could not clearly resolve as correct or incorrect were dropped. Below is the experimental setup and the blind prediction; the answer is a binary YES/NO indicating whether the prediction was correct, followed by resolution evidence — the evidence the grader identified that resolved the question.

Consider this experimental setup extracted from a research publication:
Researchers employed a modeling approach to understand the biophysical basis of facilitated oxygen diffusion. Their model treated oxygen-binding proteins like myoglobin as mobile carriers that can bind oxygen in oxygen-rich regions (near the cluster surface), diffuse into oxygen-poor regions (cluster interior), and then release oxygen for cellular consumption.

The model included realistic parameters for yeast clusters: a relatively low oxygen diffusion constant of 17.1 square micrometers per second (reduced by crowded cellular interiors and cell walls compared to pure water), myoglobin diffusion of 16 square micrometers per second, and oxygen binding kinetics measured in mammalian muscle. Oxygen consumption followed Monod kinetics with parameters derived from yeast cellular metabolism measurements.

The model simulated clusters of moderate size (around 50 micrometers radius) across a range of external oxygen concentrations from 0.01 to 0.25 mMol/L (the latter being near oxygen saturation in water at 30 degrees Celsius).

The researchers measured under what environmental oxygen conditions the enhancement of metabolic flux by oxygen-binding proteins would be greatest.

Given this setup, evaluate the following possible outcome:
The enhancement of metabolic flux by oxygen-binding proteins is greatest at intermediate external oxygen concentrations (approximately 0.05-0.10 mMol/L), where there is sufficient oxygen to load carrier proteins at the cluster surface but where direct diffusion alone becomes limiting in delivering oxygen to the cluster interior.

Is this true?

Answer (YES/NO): YES